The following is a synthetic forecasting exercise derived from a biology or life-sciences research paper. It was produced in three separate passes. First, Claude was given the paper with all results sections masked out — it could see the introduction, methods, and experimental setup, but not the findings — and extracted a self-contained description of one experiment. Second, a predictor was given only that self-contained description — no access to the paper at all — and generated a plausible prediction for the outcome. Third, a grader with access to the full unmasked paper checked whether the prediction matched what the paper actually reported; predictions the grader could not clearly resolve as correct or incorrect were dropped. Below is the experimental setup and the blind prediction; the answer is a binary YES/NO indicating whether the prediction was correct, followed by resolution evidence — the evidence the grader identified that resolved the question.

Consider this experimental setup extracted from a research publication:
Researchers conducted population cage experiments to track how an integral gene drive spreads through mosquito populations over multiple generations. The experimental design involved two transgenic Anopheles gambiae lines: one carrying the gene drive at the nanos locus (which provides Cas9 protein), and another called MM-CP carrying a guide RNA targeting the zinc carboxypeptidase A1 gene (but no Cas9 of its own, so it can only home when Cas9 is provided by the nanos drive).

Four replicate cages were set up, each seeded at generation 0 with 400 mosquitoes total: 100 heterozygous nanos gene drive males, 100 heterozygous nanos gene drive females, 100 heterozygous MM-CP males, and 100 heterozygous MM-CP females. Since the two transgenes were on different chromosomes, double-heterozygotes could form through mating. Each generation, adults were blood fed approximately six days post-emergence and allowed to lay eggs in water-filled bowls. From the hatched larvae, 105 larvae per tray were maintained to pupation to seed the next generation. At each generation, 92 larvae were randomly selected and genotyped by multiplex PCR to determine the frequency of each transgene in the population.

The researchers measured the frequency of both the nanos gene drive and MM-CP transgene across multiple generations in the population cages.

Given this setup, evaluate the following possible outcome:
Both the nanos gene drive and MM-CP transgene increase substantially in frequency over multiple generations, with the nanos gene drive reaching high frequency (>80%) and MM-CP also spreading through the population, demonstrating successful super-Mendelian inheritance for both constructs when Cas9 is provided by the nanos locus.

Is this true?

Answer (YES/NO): YES